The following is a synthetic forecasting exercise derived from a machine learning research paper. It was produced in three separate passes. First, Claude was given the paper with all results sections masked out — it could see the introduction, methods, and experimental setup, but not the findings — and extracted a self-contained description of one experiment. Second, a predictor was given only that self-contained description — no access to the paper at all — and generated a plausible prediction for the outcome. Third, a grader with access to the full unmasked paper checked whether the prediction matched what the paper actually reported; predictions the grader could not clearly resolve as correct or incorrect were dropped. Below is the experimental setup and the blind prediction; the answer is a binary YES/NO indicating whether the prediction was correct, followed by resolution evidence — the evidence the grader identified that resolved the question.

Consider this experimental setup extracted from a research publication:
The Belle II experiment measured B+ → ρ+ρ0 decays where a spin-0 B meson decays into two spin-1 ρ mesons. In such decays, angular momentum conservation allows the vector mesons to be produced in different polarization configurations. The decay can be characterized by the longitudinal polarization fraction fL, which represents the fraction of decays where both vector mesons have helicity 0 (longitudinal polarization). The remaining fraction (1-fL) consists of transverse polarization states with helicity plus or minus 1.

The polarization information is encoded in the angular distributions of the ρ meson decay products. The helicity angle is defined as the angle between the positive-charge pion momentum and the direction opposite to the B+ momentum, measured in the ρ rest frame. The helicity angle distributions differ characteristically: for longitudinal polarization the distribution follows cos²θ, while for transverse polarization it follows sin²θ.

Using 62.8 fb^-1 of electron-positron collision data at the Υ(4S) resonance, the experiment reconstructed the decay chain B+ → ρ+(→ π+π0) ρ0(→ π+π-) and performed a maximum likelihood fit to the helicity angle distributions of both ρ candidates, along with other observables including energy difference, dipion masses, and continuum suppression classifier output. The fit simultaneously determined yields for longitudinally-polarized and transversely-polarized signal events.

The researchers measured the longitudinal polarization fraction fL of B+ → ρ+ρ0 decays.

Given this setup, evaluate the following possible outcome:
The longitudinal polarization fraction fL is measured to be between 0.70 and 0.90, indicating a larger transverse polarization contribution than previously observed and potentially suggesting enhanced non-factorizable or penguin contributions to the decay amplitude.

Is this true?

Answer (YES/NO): NO